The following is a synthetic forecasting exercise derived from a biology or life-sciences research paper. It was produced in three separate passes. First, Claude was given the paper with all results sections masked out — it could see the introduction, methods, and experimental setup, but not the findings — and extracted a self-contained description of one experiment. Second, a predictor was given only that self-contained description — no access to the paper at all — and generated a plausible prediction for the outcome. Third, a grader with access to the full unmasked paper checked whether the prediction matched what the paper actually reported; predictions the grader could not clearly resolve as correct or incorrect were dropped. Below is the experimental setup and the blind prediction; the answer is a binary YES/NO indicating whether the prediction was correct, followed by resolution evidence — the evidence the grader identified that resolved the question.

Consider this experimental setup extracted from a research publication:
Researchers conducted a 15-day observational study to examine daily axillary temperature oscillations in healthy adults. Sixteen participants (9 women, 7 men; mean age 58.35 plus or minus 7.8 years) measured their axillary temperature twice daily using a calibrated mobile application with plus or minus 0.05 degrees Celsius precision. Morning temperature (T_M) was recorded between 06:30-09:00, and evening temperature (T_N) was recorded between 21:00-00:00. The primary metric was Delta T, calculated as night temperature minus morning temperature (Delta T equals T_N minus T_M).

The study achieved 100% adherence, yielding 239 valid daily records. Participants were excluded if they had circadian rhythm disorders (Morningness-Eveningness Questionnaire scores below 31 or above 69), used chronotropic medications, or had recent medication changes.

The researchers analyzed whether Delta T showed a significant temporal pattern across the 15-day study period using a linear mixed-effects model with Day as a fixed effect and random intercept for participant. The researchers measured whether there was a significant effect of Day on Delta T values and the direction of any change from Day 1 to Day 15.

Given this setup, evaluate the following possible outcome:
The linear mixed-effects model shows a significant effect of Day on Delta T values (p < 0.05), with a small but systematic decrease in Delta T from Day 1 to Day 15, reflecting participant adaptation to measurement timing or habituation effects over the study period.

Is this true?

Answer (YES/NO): NO